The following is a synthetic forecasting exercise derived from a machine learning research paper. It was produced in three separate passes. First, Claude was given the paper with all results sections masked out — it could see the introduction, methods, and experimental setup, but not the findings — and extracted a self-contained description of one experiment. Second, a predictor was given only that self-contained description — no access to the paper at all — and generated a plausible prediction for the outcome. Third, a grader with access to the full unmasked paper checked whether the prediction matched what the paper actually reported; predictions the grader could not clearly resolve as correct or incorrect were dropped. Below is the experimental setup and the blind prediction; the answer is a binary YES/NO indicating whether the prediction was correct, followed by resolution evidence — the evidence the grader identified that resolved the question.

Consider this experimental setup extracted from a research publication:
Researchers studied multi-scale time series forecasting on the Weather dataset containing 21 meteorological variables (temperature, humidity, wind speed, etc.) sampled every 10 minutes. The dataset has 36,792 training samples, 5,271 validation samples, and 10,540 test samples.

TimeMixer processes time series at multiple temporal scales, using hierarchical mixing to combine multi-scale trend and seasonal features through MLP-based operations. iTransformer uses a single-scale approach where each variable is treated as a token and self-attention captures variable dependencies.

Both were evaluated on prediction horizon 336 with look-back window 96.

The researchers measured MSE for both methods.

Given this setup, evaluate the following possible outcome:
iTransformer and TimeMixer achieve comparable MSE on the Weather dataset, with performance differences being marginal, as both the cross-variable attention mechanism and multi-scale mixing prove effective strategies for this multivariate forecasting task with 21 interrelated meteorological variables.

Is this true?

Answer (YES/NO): NO